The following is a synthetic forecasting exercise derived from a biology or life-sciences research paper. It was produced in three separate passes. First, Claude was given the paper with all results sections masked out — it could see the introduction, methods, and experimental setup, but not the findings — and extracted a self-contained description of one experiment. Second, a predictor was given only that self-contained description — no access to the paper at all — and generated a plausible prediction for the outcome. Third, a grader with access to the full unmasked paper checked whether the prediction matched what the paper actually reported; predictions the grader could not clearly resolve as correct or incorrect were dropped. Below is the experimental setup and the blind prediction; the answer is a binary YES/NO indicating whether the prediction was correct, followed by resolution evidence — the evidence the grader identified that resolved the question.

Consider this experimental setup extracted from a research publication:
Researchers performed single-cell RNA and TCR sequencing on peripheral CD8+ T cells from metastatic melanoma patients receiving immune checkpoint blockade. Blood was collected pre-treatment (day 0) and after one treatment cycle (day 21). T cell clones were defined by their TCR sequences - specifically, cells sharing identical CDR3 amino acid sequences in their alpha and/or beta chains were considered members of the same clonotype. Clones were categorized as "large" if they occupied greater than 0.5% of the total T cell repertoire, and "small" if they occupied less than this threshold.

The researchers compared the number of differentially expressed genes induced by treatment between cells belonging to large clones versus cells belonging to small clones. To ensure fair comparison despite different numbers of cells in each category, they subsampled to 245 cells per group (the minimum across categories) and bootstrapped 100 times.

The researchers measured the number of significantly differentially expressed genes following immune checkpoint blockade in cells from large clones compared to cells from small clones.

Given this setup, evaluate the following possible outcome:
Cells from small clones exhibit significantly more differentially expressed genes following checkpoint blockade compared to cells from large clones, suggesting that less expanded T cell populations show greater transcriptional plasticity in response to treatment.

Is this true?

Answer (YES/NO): NO